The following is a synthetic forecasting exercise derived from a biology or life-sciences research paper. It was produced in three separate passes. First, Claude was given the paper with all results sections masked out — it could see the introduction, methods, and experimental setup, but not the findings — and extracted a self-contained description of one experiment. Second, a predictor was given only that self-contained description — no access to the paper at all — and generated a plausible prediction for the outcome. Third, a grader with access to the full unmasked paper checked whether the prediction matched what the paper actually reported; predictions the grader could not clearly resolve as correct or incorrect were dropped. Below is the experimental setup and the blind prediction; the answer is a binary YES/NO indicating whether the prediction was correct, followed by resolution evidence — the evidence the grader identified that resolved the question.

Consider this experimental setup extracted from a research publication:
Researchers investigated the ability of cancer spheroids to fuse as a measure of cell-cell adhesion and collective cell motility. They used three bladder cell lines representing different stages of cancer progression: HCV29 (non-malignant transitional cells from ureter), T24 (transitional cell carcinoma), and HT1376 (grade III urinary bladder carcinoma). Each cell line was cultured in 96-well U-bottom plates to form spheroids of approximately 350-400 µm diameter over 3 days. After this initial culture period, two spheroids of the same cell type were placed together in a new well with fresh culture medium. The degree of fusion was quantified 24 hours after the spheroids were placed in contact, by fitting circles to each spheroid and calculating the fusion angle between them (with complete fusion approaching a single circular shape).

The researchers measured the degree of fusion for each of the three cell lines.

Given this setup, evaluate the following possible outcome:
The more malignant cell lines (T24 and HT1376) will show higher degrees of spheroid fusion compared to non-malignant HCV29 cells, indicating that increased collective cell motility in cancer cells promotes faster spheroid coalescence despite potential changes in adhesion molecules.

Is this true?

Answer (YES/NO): NO